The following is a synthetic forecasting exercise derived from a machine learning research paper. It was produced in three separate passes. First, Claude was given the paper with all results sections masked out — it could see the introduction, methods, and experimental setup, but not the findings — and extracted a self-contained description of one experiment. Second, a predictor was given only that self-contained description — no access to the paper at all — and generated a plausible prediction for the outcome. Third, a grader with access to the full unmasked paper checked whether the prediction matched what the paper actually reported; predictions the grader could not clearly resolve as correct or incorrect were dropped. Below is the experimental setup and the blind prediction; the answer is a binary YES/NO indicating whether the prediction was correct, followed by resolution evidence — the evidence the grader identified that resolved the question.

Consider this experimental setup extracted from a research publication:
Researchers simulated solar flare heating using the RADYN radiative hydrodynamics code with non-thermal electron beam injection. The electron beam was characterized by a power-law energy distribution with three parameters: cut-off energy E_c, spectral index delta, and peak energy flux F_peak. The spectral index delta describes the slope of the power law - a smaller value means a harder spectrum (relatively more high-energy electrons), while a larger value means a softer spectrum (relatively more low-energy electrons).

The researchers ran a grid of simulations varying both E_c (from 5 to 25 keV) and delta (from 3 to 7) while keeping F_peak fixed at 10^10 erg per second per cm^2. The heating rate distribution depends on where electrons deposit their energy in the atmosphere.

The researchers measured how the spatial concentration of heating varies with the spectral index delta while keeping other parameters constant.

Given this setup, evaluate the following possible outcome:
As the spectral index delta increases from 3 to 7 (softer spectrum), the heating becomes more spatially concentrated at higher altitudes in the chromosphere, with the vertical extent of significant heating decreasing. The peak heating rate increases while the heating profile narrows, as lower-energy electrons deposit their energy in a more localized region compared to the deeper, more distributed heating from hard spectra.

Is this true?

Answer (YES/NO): NO